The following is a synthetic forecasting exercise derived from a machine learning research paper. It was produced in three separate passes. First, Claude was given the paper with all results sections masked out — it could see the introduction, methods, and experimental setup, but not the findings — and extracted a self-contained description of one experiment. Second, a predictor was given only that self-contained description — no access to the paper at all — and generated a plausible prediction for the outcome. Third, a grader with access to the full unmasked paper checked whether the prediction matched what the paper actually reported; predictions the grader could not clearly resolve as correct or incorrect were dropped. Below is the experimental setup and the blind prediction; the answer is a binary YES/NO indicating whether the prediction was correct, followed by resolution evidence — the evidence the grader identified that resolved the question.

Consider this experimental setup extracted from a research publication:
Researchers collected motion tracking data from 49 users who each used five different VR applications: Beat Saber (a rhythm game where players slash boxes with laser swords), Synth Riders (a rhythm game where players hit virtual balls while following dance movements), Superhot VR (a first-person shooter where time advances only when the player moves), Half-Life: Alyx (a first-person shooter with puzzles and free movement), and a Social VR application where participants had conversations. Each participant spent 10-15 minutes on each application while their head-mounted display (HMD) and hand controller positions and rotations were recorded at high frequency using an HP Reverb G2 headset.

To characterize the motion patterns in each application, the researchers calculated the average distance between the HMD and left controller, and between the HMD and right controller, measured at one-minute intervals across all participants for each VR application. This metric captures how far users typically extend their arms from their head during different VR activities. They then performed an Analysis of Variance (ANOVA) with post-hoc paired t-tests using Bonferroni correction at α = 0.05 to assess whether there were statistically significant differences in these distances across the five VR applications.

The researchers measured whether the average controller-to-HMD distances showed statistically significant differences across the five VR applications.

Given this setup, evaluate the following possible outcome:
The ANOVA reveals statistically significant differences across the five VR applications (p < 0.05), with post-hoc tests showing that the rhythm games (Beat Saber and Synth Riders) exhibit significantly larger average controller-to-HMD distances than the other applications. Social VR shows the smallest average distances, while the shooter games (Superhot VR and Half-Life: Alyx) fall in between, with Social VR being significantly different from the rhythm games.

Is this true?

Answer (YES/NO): NO